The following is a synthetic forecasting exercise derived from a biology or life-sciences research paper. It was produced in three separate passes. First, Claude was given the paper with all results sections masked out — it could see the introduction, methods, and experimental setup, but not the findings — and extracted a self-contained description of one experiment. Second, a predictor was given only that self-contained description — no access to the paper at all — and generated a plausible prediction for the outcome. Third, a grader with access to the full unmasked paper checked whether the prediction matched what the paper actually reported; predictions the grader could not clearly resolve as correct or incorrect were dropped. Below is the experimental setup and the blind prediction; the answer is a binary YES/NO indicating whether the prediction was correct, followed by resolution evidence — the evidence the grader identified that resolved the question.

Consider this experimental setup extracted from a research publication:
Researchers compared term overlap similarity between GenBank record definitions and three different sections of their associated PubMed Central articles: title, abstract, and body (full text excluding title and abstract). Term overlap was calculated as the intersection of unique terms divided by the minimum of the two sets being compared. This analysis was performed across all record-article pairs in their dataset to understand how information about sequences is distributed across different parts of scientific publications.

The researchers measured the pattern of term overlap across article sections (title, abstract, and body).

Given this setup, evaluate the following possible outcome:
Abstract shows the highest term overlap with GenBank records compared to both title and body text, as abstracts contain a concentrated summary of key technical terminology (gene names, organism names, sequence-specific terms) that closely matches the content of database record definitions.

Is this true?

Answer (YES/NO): NO